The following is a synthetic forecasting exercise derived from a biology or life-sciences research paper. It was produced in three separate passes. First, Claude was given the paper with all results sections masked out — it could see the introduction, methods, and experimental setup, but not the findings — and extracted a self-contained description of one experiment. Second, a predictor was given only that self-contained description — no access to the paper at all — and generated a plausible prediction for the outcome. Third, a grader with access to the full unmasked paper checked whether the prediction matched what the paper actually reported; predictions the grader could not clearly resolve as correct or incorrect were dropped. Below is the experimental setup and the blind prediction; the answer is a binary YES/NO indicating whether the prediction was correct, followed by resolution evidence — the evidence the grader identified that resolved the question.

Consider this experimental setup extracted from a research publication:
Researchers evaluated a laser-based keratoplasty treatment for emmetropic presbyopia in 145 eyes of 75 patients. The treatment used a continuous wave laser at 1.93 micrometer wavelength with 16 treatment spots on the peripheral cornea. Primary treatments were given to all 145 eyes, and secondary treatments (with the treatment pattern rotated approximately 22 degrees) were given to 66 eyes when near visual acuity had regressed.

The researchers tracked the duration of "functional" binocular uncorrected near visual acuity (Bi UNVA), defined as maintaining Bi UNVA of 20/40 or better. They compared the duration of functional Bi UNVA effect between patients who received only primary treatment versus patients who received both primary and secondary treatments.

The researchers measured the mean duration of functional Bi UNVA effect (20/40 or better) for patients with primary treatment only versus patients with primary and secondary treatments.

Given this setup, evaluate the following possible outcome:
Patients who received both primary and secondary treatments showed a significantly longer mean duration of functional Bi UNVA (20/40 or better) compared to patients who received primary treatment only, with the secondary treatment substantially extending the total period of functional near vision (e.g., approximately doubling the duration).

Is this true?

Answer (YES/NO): NO